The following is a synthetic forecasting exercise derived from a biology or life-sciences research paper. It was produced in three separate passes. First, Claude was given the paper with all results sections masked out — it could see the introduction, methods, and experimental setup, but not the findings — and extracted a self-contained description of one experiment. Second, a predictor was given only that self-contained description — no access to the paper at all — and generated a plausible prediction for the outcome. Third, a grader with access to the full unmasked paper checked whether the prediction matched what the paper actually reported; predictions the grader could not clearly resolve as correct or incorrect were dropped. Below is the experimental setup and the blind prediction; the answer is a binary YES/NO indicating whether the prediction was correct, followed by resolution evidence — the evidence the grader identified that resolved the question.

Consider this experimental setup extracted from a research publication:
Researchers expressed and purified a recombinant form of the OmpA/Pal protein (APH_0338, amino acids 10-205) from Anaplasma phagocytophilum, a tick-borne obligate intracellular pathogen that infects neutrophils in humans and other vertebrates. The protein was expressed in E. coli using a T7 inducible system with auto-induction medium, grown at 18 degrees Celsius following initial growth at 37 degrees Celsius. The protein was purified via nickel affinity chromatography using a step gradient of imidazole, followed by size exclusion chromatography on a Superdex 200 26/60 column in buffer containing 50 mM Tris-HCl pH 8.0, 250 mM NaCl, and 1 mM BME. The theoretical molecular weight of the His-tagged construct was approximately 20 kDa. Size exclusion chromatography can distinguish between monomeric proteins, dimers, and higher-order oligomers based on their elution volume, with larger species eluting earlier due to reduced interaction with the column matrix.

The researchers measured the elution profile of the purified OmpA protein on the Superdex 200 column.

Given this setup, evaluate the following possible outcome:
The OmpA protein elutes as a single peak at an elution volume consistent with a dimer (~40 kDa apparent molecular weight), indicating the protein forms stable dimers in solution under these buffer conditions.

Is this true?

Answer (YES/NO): NO